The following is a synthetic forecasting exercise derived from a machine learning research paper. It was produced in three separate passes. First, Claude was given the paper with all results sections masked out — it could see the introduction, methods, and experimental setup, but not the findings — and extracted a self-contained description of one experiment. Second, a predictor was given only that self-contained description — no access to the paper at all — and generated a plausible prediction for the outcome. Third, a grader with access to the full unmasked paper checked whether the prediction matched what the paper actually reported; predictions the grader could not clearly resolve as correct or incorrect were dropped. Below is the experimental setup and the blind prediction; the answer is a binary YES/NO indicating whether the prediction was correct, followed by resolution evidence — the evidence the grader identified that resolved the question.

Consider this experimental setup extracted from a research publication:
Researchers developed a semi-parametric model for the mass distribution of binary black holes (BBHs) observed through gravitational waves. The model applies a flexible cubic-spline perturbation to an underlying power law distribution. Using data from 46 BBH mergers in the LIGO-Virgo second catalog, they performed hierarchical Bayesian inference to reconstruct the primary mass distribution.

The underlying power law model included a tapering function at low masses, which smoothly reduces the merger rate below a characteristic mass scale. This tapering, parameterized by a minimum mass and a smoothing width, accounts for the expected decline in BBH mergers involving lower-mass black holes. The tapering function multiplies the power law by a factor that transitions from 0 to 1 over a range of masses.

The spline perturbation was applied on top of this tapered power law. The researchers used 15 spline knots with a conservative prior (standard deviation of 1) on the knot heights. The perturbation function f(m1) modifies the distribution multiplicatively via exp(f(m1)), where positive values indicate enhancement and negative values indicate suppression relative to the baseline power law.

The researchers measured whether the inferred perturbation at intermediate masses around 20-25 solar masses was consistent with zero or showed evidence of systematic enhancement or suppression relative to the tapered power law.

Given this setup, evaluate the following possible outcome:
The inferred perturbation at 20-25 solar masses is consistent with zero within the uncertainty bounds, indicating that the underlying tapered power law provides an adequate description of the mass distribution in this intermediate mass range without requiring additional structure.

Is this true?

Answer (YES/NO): YES